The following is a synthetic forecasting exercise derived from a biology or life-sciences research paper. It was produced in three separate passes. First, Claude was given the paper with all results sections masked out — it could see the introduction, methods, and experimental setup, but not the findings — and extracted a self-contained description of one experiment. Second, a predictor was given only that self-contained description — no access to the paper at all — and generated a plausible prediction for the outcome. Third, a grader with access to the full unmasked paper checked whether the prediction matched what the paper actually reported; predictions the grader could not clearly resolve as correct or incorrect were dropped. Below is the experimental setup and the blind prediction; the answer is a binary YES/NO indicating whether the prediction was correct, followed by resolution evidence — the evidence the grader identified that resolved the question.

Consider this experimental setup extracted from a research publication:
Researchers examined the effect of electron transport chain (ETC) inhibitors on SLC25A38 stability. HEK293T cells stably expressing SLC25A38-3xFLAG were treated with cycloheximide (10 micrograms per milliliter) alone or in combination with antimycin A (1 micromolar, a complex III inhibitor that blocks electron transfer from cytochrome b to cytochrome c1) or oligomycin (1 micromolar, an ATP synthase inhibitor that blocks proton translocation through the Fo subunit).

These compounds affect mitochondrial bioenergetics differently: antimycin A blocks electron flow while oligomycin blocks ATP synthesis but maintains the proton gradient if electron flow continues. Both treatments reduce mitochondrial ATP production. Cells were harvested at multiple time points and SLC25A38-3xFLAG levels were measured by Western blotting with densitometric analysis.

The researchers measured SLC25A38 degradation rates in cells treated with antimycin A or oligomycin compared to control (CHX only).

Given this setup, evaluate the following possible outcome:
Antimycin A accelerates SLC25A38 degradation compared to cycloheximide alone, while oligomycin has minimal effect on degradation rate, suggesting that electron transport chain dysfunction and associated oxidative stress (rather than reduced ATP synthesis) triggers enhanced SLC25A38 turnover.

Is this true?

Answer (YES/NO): NO